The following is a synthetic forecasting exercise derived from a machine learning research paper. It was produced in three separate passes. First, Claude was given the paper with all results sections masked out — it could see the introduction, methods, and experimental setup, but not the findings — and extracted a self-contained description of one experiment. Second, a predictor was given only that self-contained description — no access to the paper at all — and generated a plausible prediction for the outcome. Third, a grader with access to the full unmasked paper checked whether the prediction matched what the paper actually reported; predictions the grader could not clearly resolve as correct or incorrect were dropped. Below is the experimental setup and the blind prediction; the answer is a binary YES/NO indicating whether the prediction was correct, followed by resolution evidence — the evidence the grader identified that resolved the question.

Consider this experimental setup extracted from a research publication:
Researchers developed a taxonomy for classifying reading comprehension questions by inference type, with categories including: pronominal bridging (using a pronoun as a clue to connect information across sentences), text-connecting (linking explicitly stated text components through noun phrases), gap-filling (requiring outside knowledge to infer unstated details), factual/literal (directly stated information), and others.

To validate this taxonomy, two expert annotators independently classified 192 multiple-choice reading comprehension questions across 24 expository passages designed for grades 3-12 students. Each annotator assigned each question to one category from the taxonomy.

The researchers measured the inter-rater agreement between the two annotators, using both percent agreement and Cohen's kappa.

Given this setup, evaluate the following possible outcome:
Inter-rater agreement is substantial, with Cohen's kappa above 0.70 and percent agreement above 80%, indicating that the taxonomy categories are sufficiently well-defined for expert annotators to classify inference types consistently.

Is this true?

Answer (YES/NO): YES